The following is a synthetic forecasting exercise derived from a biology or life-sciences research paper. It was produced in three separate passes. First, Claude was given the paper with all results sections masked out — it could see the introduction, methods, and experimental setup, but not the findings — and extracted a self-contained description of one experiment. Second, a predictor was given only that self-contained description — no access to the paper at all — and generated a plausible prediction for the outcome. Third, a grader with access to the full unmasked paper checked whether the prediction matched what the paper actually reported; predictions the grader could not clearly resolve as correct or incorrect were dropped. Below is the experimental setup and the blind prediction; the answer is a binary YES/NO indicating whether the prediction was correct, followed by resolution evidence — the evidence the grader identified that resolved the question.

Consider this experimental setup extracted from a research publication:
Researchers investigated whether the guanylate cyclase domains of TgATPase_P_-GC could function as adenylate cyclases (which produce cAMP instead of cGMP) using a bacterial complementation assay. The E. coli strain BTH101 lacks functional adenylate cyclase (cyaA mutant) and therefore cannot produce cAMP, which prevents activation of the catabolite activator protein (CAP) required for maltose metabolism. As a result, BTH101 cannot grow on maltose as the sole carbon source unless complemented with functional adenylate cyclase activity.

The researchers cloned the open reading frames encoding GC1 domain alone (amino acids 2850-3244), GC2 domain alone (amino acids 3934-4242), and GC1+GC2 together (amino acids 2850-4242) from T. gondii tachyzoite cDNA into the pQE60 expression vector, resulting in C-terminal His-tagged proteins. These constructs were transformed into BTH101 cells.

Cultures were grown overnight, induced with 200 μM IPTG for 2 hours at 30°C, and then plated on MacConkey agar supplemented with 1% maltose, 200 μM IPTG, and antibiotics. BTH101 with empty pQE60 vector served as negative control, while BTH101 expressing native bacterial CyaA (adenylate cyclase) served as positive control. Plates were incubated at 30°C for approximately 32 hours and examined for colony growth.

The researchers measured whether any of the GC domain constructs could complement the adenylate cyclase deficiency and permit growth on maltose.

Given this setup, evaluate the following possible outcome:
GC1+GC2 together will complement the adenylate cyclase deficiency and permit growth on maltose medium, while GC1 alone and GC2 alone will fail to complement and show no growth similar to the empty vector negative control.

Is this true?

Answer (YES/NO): NO